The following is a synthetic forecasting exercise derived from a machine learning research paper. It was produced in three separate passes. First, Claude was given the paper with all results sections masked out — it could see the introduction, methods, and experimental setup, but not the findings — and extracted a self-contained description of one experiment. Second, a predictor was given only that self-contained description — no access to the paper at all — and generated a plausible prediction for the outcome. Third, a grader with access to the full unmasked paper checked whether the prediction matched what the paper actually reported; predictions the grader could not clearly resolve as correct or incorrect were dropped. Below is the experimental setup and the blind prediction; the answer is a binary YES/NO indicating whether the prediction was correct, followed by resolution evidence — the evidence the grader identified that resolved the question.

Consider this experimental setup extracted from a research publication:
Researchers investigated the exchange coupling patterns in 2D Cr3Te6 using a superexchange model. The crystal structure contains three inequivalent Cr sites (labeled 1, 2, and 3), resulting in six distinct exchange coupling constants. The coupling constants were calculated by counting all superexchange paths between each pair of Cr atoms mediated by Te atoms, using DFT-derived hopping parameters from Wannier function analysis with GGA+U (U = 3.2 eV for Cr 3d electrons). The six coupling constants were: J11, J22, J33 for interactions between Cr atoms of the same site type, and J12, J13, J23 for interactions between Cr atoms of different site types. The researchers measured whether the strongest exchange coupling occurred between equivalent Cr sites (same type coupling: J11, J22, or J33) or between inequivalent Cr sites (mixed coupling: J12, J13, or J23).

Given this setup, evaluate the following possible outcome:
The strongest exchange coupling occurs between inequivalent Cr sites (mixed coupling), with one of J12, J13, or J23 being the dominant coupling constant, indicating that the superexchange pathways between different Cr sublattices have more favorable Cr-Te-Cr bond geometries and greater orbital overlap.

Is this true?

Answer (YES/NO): YES